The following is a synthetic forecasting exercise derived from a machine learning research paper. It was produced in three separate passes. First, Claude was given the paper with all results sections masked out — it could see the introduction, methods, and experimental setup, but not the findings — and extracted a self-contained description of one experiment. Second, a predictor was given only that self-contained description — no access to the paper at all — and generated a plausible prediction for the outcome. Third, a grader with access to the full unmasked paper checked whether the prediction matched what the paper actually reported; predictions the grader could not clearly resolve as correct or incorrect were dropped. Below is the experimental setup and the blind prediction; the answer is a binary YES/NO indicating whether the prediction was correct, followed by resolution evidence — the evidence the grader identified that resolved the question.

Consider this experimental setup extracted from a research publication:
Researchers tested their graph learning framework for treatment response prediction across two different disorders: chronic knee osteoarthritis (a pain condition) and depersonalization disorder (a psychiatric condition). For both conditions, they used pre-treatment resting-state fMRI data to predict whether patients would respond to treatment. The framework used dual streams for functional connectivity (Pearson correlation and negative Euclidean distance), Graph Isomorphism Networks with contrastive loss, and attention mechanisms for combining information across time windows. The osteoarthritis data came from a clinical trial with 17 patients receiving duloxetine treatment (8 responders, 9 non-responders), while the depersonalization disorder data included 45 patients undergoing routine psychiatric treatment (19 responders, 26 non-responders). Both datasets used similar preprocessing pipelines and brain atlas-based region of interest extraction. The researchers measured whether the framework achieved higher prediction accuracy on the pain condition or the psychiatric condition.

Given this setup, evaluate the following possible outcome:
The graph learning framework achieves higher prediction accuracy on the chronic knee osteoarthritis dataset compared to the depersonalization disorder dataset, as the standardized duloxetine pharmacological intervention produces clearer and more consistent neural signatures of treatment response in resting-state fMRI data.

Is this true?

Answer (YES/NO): YES